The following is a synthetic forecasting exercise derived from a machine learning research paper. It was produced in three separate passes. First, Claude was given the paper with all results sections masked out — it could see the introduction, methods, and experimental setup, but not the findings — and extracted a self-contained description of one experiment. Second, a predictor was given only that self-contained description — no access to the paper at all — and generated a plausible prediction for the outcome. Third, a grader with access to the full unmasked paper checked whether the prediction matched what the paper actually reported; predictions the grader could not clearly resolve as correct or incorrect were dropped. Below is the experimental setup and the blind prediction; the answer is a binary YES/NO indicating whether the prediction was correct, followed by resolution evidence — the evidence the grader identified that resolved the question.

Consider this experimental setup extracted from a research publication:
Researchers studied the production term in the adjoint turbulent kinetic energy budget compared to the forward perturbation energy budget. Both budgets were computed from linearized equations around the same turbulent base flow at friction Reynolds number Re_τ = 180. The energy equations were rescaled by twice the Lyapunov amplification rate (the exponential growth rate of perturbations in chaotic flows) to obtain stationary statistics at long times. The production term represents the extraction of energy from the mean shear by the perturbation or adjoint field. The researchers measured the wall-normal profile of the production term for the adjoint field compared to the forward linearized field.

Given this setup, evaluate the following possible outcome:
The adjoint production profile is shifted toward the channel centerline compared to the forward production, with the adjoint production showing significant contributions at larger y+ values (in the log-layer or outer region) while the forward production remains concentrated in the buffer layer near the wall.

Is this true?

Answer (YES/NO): NO